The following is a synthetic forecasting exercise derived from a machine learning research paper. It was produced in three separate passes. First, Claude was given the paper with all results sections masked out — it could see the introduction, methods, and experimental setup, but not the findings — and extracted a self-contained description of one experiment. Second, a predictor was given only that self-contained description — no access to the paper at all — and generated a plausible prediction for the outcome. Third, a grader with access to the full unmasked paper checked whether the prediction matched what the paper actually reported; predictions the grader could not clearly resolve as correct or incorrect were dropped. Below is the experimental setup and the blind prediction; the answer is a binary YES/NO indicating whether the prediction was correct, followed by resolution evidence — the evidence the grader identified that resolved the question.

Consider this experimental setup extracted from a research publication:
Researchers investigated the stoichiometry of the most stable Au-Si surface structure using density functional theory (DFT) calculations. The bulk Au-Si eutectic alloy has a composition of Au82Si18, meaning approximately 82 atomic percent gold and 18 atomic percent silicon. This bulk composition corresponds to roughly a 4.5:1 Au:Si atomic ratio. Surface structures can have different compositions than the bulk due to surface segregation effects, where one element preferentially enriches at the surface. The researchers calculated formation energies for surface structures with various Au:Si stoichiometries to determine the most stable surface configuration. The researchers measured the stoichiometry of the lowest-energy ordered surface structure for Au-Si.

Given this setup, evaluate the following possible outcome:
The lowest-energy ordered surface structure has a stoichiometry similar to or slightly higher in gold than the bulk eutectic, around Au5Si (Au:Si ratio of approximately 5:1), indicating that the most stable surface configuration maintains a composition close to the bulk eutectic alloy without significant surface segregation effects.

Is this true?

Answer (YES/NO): NO